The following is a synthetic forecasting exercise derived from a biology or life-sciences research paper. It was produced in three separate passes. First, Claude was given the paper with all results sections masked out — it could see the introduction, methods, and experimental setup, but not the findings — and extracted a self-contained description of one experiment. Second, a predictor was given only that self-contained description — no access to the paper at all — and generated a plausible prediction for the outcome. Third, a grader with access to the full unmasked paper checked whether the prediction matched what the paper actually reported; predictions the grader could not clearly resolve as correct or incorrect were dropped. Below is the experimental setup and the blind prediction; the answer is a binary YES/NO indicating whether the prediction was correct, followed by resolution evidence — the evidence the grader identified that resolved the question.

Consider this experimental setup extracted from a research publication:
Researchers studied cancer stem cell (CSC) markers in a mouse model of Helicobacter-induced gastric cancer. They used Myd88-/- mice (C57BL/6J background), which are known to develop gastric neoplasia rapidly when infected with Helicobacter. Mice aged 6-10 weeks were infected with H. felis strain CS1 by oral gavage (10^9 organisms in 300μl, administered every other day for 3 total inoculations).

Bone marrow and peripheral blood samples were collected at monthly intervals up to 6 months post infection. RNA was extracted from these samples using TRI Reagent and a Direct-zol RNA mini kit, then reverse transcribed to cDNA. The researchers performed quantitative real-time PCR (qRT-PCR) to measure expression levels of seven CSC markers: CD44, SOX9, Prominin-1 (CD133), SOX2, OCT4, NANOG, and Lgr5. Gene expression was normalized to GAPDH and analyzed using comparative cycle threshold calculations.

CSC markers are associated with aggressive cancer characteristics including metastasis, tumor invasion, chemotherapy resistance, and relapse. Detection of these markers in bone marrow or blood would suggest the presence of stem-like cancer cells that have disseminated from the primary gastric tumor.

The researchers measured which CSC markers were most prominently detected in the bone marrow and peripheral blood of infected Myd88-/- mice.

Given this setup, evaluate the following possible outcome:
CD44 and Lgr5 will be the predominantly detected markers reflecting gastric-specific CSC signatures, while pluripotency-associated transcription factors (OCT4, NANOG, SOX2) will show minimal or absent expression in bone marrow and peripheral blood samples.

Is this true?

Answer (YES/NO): NO